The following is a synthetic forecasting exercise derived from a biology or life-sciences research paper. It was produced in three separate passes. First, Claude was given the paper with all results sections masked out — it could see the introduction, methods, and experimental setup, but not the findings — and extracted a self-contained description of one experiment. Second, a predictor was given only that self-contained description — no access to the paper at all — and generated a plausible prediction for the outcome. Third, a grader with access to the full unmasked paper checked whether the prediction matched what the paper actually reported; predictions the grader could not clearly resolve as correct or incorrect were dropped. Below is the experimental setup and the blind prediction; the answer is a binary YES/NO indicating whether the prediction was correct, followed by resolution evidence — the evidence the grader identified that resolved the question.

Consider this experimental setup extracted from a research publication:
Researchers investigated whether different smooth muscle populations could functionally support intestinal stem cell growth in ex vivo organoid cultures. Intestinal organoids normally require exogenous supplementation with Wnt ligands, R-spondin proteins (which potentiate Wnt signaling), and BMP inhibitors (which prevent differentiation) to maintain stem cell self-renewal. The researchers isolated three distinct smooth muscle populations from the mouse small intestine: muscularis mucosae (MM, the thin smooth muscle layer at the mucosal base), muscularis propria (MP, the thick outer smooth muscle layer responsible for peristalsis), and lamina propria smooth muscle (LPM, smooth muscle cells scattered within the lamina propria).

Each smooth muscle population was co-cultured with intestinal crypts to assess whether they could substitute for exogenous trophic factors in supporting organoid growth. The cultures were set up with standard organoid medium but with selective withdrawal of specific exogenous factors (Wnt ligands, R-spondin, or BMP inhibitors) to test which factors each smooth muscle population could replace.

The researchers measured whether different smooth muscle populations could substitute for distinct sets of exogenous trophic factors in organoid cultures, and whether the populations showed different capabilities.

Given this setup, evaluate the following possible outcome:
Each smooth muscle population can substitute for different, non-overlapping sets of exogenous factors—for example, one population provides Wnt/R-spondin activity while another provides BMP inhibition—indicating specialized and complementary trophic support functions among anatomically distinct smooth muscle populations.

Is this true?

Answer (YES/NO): NO